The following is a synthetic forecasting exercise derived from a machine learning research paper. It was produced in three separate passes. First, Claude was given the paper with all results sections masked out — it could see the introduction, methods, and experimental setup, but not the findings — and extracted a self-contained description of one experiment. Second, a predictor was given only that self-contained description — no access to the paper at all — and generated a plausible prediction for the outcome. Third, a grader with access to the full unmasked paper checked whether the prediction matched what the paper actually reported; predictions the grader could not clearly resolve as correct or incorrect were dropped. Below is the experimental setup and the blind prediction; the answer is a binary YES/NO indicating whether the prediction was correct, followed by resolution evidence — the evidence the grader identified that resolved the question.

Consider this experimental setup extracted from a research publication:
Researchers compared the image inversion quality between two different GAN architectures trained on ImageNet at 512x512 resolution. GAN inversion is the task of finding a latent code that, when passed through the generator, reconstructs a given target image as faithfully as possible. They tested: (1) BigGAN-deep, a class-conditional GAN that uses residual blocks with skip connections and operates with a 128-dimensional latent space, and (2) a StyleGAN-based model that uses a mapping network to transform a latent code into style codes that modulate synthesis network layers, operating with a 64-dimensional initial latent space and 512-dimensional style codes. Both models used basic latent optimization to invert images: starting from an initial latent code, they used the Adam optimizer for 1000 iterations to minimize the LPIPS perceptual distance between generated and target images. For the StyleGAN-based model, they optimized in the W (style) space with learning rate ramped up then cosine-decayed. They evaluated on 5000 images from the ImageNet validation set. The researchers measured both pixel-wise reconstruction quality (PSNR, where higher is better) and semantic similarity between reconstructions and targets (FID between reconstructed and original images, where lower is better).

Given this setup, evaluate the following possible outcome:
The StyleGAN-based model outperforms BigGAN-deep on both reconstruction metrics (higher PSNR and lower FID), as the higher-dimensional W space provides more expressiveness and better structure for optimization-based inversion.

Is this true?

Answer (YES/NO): YES